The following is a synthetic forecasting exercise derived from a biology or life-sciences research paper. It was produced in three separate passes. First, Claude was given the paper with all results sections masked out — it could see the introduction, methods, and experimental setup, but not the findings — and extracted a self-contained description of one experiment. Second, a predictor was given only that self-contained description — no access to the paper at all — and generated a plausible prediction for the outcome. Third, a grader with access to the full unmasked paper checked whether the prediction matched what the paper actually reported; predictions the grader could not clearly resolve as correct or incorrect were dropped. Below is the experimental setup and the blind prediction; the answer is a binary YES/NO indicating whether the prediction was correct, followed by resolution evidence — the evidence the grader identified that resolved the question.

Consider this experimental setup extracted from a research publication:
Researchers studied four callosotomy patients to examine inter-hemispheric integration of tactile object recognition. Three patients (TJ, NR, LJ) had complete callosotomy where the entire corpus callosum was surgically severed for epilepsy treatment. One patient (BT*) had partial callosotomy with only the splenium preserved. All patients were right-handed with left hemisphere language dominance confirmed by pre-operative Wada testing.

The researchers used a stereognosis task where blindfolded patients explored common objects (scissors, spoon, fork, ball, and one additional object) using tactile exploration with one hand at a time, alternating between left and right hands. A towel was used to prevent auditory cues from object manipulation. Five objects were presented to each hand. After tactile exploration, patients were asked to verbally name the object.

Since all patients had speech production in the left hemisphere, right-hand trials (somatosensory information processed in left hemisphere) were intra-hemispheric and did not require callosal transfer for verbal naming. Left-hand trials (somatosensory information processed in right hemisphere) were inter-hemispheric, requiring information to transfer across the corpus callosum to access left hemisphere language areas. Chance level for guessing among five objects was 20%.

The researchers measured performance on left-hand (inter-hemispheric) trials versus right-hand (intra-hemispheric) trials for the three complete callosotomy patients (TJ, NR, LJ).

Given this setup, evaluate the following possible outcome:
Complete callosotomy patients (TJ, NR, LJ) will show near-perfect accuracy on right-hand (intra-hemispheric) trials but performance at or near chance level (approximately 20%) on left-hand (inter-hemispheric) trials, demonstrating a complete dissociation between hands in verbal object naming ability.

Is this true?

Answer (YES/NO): NO